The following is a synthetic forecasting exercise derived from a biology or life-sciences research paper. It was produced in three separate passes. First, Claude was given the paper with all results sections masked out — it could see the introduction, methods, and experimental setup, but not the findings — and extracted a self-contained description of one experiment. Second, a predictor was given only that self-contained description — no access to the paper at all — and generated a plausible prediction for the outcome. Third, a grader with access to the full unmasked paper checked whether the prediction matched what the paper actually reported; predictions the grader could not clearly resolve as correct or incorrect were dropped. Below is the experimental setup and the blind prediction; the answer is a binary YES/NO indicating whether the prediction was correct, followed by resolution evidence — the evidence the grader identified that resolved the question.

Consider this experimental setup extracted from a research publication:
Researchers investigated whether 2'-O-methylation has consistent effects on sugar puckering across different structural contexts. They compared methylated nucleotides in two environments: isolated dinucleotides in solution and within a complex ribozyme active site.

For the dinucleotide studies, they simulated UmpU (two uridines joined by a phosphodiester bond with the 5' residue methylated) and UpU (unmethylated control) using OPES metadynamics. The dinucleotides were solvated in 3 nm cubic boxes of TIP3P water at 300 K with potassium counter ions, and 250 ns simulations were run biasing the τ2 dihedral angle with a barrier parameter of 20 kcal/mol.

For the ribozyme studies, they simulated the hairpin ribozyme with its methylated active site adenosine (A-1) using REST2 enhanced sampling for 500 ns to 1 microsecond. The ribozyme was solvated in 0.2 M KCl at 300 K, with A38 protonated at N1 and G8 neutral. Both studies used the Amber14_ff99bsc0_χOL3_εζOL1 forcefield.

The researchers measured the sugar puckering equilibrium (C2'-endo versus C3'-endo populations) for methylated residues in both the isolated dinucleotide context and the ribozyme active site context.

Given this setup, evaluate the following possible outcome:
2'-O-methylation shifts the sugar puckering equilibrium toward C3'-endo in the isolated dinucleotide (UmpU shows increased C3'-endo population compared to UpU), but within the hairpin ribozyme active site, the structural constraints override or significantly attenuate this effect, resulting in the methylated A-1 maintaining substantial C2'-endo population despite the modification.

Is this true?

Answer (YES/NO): NO